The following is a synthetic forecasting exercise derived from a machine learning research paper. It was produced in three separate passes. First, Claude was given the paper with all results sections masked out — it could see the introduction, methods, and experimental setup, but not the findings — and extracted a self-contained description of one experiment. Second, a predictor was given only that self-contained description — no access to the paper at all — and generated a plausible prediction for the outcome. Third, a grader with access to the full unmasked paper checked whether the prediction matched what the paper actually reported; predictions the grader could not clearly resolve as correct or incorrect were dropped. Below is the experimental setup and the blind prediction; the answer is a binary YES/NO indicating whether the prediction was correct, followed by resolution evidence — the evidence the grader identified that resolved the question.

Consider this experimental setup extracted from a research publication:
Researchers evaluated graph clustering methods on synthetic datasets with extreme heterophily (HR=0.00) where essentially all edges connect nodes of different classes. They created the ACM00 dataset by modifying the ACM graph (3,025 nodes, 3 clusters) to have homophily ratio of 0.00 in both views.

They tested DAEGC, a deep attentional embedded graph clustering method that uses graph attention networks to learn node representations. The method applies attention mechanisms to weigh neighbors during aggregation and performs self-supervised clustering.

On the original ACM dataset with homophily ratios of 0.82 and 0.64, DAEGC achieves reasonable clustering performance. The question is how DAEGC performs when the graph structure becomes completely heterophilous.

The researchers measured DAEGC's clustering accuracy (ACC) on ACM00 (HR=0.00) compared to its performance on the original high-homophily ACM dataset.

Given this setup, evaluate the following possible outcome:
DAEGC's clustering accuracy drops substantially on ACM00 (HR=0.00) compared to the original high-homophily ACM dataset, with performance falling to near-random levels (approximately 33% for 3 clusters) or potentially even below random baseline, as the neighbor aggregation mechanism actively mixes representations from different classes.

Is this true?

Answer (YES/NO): NO